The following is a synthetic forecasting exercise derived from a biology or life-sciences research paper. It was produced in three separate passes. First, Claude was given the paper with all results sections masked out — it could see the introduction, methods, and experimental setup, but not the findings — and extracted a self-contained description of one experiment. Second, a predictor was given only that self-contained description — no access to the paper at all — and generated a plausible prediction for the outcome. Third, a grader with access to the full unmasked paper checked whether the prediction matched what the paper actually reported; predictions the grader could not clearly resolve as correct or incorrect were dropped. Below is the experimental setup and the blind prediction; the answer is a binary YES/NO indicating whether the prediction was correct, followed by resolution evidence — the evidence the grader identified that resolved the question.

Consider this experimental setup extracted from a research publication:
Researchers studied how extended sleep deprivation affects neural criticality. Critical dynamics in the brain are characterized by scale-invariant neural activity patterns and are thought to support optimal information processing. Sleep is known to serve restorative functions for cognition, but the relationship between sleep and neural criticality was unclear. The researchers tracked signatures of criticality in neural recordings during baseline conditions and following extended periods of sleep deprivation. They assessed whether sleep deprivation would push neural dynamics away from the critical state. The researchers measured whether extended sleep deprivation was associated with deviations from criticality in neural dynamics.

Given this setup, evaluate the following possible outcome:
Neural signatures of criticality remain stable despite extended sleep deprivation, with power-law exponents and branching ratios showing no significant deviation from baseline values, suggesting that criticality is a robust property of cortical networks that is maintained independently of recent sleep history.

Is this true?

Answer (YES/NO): NO